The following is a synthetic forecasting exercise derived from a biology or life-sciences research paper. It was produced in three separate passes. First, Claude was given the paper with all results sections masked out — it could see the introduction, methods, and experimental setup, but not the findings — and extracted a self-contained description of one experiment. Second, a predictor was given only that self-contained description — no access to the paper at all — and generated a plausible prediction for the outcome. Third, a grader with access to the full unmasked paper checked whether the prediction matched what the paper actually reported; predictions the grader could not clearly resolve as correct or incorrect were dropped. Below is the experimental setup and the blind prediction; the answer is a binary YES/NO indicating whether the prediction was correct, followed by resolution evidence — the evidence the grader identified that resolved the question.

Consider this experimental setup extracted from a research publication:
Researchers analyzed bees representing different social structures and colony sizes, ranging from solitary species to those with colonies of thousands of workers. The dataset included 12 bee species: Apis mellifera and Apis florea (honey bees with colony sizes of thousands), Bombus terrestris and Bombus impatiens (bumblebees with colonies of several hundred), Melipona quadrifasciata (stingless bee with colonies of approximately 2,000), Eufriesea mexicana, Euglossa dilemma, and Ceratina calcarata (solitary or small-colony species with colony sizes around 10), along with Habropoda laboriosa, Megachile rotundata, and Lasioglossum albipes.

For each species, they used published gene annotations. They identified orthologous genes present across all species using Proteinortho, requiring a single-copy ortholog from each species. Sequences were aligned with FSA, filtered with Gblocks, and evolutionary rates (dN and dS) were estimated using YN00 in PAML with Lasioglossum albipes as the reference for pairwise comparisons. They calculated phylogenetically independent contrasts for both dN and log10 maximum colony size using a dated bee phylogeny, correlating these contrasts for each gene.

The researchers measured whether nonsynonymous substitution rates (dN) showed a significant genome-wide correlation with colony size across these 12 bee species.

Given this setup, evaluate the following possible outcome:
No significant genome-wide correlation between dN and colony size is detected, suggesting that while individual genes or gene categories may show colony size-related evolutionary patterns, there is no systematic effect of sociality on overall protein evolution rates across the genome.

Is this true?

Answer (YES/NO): YES